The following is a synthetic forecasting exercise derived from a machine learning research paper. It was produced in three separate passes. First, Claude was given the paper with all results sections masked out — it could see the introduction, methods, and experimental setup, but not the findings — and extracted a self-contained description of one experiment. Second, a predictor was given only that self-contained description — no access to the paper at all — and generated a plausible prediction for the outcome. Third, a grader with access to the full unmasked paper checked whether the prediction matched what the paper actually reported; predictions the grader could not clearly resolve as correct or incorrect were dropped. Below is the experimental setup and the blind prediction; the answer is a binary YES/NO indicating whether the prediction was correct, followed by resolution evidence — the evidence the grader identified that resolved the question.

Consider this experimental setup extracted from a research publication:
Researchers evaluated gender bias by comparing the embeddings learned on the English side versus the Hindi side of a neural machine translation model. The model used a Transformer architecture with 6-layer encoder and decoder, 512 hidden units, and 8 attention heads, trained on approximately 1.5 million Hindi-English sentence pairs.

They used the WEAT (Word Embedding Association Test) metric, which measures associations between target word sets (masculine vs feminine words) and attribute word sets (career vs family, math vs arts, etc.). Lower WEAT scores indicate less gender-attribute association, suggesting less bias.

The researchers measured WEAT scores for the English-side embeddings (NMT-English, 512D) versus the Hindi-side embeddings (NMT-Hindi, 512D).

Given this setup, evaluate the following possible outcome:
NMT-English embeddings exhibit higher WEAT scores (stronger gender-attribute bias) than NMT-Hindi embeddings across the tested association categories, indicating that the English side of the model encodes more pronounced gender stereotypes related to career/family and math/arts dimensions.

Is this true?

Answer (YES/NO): YES